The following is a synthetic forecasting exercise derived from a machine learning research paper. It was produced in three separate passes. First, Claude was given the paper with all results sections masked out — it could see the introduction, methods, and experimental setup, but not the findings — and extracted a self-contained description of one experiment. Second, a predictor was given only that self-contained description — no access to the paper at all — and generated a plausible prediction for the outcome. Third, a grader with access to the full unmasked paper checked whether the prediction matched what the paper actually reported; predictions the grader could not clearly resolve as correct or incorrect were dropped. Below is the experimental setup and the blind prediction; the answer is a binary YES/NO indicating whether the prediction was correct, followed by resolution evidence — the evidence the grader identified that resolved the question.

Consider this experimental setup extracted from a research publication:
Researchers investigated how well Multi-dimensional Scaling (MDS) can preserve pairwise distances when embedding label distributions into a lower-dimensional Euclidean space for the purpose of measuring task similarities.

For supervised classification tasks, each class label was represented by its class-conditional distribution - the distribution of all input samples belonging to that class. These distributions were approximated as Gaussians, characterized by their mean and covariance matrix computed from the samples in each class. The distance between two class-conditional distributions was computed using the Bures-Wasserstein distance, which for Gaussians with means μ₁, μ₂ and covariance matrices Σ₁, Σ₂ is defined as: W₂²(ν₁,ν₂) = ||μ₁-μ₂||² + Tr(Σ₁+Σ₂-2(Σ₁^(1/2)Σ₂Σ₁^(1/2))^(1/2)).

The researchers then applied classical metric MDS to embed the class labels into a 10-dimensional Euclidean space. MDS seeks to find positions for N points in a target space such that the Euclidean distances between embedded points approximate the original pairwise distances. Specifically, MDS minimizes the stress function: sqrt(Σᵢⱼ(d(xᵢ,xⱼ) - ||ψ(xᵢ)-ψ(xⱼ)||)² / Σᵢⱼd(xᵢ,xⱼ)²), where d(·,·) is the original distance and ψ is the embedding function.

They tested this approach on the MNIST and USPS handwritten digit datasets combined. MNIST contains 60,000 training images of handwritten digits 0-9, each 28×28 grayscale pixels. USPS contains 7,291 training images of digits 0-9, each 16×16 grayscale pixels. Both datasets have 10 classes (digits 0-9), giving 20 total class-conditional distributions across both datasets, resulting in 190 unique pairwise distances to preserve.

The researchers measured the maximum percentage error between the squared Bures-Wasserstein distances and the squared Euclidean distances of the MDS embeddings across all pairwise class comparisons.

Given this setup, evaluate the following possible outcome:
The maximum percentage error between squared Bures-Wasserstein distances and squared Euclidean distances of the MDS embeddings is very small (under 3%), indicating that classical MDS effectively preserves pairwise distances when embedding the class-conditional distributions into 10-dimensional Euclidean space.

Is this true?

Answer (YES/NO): NO